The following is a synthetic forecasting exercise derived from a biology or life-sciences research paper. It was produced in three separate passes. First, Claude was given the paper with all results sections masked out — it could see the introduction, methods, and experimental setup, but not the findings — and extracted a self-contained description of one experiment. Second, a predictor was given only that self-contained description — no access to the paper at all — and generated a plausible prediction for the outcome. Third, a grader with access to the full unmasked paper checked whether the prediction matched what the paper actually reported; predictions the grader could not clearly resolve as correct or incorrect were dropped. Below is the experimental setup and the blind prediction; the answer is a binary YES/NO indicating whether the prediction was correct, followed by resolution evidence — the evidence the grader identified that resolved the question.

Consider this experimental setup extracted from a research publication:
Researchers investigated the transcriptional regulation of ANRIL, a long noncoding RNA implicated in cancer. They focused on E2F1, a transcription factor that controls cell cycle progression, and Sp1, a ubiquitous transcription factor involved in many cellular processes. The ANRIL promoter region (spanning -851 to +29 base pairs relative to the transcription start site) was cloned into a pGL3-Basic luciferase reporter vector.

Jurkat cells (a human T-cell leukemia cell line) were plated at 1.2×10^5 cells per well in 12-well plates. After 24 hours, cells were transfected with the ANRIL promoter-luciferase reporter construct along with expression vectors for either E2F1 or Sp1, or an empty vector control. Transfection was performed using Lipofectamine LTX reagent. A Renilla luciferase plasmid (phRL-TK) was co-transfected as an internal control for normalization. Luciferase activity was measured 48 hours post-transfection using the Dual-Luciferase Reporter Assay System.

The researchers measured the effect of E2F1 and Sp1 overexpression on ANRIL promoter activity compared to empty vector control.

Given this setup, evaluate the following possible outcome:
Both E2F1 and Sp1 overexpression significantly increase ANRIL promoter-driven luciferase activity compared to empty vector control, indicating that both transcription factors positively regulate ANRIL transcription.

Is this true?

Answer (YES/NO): NO